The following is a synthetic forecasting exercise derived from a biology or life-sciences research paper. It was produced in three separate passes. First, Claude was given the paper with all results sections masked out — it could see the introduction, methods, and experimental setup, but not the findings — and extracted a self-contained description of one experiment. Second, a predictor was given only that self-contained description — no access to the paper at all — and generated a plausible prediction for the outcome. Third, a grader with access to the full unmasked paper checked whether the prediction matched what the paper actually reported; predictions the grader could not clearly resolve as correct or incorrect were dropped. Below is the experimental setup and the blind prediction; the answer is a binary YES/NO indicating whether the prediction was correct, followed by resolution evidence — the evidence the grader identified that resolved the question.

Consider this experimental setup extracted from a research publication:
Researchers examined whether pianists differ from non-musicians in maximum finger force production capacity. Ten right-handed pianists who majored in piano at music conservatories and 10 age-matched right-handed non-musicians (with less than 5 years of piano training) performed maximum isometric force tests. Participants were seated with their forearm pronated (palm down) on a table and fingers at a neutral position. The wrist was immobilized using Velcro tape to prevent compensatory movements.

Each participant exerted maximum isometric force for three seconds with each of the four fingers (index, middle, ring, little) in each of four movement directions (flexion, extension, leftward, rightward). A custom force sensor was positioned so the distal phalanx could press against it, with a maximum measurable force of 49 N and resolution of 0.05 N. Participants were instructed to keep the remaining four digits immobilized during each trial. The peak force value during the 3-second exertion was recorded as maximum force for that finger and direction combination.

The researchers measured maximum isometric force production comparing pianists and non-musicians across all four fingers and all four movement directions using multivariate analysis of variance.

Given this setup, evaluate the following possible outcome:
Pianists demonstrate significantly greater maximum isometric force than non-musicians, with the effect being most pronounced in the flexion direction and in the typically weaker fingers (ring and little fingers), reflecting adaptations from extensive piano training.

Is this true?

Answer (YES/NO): NO